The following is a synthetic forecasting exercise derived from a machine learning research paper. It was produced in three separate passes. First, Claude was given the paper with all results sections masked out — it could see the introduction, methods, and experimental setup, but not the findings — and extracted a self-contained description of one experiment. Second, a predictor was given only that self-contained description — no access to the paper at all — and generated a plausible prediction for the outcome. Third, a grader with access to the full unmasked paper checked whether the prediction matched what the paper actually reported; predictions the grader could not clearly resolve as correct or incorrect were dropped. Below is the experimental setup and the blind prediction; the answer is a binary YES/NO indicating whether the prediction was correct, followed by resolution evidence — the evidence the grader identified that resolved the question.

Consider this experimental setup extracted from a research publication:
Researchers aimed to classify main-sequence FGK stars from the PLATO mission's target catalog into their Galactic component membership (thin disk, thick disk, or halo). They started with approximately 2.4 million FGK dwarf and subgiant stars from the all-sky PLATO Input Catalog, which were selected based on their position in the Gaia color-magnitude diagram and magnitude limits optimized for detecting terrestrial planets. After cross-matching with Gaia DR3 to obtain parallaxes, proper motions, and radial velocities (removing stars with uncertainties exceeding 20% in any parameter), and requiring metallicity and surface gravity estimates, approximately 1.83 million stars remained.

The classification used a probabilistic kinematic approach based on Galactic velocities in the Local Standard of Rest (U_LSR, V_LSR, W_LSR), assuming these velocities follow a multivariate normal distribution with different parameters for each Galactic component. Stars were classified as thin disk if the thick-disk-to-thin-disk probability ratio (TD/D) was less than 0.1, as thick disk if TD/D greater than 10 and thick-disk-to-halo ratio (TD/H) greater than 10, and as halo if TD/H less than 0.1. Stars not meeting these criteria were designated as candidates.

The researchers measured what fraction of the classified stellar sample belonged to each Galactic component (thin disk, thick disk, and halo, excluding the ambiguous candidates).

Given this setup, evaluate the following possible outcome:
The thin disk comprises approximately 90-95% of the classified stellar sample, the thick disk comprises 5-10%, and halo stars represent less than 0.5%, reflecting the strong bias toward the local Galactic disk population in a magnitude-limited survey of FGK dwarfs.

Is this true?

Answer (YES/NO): YES